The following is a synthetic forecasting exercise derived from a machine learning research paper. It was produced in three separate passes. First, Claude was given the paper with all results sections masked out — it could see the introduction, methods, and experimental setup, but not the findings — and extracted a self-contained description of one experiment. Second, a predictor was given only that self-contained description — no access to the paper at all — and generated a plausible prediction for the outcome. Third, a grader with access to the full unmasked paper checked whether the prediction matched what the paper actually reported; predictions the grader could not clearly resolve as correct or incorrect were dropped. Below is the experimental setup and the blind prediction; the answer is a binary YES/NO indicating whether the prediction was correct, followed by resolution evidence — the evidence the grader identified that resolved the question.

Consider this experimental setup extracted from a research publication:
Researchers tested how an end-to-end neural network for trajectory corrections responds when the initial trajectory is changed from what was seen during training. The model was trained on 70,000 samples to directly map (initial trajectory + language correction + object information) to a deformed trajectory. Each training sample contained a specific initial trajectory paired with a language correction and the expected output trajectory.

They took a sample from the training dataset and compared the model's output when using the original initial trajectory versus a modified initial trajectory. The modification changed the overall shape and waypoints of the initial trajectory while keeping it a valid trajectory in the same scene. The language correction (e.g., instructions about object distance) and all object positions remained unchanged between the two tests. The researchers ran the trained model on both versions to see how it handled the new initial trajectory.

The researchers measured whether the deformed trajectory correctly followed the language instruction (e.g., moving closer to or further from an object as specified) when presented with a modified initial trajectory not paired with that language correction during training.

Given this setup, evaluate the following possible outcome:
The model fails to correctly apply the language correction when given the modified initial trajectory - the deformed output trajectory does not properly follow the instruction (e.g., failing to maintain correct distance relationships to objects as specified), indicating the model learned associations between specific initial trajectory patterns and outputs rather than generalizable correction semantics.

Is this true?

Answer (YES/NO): YES